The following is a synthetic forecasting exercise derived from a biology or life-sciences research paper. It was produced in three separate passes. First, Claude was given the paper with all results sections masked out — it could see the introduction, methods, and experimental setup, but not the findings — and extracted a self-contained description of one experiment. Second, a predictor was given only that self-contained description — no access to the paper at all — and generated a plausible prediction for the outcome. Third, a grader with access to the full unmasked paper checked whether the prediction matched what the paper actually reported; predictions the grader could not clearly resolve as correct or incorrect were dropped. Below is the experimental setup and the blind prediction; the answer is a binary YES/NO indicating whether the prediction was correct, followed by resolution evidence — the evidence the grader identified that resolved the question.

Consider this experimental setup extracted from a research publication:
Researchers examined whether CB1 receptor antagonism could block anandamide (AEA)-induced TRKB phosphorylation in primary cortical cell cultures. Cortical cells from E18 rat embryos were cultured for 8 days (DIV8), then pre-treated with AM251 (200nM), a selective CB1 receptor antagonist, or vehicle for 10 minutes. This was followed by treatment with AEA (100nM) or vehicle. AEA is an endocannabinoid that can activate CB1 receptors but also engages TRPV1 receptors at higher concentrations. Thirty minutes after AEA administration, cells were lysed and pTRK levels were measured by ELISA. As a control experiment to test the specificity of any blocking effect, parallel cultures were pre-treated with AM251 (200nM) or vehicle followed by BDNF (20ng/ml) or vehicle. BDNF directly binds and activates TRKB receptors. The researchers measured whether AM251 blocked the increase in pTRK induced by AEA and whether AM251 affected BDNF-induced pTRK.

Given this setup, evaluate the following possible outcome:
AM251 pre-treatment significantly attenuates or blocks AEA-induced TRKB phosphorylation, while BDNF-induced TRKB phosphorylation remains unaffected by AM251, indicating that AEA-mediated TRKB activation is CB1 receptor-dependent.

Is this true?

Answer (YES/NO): YES